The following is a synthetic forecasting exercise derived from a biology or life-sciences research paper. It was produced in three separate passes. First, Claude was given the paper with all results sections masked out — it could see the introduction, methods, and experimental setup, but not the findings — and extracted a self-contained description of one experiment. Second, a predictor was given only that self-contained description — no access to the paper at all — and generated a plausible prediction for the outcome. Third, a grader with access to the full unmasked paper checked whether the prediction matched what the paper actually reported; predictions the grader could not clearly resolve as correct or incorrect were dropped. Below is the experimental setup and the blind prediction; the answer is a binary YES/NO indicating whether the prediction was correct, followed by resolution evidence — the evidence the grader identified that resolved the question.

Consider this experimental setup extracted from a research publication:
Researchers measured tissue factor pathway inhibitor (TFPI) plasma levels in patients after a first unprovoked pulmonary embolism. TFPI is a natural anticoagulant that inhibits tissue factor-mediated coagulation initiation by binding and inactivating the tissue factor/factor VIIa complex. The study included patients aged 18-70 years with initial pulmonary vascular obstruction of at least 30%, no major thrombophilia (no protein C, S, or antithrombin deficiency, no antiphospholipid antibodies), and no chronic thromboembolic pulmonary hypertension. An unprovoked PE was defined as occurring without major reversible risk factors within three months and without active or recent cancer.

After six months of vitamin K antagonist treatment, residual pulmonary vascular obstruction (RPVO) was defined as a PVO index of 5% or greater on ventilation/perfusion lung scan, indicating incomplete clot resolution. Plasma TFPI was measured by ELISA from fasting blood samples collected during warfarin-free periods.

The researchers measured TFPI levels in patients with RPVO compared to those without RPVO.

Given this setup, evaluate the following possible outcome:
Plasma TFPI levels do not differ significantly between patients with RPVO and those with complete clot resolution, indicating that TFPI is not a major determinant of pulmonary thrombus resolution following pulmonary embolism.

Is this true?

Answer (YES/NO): YES